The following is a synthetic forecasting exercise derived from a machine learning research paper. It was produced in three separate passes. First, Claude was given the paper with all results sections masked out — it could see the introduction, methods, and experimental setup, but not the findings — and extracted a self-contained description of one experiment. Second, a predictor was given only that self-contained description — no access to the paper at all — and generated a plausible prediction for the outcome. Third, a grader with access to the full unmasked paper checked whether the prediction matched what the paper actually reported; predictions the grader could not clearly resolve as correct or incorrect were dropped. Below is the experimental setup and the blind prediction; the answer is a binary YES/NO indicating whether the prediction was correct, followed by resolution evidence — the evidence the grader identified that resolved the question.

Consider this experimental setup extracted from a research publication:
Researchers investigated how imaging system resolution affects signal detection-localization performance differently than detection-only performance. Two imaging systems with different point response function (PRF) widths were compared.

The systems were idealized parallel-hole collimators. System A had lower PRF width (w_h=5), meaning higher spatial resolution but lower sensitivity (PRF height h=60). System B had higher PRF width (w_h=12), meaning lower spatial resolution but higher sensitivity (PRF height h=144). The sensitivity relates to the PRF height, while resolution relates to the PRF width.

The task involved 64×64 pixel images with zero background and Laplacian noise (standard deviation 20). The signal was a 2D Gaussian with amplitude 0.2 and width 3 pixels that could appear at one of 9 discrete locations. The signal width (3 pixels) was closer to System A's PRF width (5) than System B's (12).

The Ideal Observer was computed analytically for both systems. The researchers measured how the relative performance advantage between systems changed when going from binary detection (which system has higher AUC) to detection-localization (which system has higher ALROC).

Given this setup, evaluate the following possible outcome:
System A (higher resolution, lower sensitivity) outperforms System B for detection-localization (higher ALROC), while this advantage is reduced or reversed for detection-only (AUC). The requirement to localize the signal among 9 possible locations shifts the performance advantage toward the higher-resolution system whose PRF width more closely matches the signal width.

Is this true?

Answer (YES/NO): YES